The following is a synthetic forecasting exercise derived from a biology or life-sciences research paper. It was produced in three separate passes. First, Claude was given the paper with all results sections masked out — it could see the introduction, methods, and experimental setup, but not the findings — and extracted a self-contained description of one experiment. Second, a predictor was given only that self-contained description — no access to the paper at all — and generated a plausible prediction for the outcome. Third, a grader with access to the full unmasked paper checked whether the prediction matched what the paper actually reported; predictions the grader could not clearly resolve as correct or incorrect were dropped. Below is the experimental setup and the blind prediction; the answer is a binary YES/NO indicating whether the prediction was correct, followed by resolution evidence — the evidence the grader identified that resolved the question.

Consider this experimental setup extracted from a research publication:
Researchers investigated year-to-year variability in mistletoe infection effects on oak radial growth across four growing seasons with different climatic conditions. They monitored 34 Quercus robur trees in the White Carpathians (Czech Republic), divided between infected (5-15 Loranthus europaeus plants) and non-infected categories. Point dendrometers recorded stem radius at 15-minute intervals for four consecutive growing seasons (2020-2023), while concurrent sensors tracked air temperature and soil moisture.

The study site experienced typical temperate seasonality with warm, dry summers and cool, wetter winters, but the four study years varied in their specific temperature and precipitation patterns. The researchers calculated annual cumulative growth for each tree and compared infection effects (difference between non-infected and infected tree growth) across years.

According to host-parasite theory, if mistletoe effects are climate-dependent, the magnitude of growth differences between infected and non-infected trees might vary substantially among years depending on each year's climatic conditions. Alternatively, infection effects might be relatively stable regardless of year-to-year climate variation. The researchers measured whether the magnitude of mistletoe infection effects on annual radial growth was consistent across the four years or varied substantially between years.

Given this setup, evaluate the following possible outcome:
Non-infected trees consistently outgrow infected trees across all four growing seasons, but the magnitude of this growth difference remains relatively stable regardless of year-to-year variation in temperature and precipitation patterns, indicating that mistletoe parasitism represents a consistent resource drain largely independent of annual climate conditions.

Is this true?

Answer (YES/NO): NO